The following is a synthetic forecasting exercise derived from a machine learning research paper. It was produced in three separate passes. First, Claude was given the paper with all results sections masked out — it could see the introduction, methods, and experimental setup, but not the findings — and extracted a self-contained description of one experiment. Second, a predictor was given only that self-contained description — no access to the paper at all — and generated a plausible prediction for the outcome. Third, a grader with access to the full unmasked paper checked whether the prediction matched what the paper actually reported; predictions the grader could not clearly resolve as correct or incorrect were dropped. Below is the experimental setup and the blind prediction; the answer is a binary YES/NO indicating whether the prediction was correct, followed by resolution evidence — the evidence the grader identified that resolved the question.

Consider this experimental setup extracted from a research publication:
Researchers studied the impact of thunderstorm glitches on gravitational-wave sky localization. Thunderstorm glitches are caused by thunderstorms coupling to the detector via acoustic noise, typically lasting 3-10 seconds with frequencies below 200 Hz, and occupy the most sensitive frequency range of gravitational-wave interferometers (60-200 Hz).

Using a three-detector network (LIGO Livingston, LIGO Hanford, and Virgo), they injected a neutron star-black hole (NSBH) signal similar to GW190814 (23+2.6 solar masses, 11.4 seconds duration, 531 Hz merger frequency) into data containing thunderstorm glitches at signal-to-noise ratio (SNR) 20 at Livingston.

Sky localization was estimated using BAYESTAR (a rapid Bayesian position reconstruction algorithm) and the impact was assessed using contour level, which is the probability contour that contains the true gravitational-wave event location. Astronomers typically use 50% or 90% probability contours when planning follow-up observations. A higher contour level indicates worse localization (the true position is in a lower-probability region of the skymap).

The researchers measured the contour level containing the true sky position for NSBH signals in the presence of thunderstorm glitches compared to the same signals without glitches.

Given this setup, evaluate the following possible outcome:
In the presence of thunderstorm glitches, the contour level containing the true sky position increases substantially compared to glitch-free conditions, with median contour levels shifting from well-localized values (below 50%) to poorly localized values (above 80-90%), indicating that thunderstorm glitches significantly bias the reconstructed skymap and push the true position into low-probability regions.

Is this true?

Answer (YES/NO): NO